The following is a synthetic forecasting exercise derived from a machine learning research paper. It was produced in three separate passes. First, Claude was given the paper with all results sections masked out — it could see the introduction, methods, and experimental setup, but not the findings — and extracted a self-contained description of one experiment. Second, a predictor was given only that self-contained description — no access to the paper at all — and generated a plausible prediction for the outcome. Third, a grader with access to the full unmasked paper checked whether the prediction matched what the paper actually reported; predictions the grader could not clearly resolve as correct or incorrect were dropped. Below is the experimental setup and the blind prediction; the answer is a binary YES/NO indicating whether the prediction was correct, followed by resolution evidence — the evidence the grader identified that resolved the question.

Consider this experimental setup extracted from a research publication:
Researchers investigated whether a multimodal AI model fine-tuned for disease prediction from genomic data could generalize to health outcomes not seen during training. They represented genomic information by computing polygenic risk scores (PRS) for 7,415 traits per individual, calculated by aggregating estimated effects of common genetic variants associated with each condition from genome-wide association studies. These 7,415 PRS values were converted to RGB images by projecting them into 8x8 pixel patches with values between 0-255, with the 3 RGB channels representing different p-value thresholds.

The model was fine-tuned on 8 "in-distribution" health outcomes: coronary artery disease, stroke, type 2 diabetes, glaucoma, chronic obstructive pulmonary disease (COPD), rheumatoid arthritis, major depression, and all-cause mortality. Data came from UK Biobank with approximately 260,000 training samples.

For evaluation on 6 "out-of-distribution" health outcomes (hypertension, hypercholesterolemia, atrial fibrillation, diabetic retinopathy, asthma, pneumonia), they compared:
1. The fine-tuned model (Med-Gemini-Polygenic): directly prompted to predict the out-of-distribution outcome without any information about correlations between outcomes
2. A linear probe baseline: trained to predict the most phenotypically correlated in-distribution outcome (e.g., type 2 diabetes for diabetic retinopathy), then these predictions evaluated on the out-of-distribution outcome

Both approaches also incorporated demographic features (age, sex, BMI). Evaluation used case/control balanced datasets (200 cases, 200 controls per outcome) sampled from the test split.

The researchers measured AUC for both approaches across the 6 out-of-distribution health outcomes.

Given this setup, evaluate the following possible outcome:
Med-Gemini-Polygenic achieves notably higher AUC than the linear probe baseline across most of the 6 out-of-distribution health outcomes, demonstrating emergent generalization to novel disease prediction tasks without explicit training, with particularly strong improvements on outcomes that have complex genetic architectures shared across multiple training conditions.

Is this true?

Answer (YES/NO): NO